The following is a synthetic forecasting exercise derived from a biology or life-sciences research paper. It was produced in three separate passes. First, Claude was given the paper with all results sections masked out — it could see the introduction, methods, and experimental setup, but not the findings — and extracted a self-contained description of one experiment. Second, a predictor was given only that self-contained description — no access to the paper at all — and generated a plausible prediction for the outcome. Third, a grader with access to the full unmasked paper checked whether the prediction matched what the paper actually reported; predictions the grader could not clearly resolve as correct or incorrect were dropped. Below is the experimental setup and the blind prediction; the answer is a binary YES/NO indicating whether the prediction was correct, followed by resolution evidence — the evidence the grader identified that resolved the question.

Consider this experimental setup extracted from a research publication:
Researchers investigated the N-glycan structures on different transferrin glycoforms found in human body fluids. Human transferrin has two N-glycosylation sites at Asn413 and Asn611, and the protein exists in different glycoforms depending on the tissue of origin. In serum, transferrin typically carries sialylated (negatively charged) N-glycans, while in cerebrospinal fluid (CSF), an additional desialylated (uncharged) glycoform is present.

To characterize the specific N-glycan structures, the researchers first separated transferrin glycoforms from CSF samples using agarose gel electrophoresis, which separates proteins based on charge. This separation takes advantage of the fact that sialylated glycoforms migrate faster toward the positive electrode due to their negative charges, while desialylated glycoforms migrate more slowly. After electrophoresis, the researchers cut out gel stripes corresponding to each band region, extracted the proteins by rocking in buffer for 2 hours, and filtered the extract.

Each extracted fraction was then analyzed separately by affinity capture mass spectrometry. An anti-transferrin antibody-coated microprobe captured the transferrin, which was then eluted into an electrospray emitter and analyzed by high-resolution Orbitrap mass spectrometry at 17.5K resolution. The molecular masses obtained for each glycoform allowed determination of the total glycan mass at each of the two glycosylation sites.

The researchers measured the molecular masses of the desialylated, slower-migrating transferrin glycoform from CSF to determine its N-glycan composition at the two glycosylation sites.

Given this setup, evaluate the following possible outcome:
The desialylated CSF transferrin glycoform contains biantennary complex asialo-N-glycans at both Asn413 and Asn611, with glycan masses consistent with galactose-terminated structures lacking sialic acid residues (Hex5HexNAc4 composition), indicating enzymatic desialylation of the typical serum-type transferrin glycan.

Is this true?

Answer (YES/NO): NO